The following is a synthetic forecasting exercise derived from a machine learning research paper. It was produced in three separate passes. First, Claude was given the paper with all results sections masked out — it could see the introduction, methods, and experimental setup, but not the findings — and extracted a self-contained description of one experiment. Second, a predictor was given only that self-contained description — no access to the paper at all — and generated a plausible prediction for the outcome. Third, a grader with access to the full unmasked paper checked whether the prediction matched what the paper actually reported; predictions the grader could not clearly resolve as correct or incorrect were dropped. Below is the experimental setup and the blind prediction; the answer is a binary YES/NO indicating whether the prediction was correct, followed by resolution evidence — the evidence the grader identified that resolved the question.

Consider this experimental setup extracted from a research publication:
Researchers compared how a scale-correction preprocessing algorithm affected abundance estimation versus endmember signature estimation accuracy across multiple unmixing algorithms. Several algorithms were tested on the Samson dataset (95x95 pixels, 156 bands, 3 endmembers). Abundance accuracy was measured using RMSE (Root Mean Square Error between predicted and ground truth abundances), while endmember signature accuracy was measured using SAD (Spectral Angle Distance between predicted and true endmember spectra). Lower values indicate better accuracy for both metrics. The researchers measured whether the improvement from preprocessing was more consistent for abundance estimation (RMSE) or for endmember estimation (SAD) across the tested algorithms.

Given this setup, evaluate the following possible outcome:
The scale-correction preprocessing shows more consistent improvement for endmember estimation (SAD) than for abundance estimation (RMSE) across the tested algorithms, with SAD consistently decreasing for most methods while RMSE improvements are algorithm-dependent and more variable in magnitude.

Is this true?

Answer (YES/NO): NO